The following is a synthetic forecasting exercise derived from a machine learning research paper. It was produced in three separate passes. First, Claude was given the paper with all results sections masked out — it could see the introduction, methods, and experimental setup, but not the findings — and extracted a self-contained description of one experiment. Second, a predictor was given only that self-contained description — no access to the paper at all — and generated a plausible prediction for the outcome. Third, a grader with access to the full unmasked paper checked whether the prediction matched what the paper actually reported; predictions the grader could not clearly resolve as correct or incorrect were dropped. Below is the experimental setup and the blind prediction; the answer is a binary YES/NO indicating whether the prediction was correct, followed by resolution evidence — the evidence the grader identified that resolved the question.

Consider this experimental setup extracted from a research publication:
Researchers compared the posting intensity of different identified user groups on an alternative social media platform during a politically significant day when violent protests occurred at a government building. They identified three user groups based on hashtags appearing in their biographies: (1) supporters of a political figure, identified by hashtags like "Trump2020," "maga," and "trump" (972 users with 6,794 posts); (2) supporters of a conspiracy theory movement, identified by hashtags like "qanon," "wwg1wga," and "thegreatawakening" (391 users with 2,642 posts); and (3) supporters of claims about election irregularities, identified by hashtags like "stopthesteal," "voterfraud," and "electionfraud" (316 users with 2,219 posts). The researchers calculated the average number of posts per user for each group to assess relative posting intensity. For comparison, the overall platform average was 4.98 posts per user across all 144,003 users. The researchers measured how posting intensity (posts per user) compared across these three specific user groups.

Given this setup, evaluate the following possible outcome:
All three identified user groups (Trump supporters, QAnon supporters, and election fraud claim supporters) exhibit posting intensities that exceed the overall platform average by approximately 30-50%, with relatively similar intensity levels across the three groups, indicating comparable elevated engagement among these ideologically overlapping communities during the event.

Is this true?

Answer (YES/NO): YES